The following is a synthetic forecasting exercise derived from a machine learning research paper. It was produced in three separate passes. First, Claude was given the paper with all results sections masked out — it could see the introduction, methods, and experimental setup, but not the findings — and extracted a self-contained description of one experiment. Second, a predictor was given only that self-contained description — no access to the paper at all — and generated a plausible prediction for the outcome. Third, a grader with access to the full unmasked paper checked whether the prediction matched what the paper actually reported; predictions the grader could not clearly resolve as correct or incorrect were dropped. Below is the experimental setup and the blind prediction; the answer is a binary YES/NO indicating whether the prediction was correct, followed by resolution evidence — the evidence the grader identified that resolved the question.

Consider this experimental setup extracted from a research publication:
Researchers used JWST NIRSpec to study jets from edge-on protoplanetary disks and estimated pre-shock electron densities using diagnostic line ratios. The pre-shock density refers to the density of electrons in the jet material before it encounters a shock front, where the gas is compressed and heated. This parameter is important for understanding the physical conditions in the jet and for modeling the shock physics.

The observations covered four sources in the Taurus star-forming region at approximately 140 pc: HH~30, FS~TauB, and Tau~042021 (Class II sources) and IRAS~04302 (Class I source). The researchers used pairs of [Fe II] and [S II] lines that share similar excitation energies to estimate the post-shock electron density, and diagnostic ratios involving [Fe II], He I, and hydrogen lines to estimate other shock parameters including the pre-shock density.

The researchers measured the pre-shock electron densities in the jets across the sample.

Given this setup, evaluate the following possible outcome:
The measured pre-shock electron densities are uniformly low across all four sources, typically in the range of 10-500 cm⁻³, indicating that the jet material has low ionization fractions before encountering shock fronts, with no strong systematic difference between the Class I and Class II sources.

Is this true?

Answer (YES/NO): NO